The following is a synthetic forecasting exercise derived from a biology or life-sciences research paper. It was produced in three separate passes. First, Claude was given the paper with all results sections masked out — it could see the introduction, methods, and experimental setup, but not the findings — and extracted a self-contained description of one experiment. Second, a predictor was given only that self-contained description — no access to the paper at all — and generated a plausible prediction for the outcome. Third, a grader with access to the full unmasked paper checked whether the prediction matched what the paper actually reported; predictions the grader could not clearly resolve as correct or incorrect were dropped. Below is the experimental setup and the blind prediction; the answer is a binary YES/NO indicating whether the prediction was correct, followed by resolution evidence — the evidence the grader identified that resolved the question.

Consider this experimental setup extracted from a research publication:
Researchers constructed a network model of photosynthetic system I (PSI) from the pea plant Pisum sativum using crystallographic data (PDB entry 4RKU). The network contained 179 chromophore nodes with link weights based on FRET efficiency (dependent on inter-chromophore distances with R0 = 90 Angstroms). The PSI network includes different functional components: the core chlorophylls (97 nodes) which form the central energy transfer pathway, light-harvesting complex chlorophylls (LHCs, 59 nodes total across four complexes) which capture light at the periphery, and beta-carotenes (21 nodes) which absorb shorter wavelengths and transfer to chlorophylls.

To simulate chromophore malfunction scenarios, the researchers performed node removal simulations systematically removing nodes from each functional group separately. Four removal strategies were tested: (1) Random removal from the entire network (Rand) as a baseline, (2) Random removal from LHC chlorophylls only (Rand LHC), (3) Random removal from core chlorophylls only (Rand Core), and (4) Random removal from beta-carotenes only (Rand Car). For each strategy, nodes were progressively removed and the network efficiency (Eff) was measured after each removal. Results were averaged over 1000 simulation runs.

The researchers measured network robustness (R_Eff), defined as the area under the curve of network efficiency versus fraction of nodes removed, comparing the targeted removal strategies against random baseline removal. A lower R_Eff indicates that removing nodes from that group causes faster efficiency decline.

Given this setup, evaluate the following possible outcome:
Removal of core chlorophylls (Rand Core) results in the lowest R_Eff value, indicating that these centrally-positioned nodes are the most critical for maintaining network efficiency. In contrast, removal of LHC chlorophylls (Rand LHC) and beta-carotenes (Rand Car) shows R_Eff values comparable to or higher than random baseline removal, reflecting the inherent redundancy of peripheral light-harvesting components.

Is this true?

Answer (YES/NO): YES